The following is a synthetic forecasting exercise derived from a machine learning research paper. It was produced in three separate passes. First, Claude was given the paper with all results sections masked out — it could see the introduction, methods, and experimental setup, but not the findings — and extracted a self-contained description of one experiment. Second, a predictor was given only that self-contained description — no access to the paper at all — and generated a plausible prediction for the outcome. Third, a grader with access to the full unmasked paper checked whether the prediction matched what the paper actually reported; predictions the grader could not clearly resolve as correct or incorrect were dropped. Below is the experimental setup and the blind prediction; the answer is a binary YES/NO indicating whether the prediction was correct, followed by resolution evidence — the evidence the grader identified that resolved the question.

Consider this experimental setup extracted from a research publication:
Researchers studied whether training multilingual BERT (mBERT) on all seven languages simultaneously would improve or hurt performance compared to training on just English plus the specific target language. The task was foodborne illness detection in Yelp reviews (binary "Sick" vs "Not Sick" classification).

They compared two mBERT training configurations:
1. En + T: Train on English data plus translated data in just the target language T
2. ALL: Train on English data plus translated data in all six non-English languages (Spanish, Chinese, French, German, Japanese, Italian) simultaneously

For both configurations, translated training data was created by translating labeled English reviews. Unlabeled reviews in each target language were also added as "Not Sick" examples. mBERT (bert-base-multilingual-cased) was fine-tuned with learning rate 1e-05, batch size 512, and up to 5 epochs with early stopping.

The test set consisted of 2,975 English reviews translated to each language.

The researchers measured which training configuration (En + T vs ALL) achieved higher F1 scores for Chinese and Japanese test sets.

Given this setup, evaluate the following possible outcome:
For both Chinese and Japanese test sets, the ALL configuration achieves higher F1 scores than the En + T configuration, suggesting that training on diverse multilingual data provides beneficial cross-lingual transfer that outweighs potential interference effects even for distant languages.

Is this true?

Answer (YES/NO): NO